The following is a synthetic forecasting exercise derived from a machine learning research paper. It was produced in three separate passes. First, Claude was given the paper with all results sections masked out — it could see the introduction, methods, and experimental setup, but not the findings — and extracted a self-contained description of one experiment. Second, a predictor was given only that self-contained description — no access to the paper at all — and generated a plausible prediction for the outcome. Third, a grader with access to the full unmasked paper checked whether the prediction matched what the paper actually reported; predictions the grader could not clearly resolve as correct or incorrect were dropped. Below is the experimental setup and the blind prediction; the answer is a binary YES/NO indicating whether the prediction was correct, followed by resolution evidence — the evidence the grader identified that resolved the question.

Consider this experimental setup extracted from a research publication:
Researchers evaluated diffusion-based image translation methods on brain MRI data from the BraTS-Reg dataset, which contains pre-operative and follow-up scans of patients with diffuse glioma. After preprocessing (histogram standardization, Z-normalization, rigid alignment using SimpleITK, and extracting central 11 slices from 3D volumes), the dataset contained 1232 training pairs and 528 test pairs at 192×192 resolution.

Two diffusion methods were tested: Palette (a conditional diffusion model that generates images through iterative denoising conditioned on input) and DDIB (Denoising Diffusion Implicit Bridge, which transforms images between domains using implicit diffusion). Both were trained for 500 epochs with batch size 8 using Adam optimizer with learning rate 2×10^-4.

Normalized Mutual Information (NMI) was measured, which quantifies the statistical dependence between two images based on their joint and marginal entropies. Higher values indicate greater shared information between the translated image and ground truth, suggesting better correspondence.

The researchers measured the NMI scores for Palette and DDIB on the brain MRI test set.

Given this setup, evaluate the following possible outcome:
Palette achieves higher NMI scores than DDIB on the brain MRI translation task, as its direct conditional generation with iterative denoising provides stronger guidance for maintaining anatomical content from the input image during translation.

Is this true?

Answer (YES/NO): YES